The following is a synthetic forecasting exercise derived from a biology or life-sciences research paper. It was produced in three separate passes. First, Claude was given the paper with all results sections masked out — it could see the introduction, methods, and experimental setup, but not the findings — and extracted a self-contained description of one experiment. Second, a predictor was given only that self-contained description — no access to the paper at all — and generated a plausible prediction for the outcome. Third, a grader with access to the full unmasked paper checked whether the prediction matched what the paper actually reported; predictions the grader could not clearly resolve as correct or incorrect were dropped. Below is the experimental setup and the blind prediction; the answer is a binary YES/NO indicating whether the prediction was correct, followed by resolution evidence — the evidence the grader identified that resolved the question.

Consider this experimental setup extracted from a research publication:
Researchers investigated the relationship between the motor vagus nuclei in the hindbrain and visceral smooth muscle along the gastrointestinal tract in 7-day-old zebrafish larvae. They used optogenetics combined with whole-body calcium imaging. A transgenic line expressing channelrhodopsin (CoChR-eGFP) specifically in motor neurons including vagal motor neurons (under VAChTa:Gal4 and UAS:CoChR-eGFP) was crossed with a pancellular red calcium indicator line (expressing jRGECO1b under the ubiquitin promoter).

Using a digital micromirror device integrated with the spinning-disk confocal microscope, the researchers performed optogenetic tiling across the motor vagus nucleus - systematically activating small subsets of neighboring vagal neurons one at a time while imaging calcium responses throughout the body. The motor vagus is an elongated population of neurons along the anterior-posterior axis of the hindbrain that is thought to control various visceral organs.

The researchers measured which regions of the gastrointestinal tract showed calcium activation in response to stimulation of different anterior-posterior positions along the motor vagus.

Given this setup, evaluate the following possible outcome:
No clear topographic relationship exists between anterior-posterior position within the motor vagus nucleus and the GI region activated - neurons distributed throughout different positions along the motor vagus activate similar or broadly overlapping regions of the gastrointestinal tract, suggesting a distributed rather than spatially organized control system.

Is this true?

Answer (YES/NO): NO